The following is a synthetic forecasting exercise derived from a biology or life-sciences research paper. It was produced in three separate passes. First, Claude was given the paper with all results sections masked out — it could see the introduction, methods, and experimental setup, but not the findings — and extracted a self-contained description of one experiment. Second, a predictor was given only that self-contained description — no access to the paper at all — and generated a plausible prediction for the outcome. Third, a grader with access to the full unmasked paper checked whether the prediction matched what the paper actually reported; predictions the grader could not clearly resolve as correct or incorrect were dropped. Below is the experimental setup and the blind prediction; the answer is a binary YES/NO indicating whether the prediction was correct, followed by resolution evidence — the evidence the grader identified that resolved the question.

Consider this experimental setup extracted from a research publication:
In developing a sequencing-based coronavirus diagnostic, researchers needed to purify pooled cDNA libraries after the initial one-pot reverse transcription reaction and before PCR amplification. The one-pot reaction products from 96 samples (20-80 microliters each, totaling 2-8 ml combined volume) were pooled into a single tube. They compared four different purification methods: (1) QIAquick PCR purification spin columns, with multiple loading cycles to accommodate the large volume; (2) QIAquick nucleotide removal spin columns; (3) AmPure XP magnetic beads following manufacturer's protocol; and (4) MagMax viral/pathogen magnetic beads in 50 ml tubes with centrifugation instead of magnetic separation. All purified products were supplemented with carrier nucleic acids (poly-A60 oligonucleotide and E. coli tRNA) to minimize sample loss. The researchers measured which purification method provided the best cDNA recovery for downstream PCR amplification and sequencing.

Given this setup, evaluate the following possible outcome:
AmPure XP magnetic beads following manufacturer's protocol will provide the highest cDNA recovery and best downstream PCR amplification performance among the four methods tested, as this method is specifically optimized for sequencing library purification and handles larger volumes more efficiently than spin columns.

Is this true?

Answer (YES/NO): NO